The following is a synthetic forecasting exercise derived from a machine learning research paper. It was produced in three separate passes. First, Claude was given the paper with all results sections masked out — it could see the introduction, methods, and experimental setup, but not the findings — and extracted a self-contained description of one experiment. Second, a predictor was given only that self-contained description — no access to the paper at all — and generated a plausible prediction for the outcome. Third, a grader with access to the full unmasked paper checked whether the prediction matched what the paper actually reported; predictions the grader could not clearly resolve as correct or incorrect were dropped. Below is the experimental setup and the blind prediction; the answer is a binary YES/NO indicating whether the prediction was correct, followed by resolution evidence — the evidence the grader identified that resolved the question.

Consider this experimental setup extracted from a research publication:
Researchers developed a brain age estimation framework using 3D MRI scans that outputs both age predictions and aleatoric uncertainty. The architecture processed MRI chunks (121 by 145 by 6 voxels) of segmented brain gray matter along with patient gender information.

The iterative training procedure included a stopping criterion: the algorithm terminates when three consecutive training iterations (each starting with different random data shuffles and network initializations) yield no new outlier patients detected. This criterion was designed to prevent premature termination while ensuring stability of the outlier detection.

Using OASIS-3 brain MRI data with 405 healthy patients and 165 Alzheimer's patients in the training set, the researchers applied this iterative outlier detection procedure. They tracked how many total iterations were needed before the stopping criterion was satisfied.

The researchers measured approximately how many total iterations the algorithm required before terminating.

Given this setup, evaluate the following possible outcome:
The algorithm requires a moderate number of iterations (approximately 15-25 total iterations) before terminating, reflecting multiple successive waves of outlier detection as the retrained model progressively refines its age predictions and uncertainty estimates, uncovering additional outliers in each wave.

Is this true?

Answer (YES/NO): YES